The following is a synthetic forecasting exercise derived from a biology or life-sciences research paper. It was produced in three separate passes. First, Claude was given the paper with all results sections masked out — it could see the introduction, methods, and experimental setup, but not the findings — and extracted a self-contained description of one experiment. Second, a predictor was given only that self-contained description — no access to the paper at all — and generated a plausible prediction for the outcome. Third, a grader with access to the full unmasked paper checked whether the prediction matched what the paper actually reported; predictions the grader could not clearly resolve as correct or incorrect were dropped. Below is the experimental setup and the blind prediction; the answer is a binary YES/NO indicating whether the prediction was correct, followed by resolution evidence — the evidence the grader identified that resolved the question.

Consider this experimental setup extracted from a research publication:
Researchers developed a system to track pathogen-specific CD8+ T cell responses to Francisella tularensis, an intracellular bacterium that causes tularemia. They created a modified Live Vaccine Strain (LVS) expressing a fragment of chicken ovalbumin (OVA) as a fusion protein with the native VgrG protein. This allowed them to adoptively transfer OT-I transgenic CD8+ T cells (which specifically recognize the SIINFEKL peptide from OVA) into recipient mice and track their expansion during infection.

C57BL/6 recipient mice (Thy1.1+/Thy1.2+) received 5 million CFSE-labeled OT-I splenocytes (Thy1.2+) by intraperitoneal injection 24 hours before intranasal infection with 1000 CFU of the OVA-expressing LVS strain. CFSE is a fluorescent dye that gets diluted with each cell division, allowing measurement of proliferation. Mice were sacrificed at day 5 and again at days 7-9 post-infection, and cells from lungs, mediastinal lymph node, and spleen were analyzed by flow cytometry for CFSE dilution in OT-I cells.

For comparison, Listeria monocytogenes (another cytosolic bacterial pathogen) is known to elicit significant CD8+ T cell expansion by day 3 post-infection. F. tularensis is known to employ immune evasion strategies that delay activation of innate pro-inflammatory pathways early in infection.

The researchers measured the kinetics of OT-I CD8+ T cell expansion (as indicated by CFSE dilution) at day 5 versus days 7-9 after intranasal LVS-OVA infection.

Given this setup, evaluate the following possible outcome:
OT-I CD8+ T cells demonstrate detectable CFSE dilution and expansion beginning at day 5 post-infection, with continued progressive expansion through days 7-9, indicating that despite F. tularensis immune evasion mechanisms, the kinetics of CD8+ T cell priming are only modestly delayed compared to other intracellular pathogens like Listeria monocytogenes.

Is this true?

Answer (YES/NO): NO